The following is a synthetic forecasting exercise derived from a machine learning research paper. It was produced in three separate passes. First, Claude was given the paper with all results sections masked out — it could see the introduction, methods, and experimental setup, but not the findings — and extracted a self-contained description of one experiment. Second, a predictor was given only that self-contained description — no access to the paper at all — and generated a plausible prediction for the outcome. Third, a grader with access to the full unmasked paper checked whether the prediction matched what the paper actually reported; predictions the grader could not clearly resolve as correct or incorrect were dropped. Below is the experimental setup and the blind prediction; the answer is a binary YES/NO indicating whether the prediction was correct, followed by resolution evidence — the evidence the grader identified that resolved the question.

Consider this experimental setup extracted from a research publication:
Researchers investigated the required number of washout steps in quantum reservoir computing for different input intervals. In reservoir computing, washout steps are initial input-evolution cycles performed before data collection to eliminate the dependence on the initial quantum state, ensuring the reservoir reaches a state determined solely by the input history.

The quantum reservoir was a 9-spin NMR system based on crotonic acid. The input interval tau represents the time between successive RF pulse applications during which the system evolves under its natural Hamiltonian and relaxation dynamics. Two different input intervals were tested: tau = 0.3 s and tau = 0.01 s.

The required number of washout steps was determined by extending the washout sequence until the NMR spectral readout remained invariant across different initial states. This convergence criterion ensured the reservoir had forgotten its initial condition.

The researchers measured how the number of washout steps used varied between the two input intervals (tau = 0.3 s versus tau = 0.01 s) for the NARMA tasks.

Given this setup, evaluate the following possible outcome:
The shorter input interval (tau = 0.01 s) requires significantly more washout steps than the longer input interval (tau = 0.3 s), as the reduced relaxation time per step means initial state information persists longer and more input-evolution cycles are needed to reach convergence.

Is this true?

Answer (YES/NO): YES